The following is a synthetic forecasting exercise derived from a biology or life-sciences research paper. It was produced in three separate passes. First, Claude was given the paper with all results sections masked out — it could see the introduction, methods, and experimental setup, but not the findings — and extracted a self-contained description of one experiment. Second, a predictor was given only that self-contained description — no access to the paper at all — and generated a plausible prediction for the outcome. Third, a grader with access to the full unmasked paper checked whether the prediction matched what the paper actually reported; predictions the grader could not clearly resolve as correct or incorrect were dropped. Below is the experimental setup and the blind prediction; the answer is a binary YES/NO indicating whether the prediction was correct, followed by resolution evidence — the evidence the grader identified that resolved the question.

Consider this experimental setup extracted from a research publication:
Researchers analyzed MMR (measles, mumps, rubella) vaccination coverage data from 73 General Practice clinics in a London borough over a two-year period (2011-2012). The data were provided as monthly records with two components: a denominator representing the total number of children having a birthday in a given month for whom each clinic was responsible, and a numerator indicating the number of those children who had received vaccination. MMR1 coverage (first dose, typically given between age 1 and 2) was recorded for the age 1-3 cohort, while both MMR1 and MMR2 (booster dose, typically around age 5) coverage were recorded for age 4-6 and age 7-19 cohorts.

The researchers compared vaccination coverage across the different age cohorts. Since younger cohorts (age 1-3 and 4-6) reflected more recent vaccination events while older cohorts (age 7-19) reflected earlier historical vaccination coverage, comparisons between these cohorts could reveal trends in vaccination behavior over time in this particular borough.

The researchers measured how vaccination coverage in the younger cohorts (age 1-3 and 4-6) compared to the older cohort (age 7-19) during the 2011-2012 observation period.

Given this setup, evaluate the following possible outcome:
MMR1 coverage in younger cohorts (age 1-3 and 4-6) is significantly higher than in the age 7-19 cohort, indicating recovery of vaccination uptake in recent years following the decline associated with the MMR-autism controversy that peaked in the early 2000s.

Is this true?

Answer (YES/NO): YES